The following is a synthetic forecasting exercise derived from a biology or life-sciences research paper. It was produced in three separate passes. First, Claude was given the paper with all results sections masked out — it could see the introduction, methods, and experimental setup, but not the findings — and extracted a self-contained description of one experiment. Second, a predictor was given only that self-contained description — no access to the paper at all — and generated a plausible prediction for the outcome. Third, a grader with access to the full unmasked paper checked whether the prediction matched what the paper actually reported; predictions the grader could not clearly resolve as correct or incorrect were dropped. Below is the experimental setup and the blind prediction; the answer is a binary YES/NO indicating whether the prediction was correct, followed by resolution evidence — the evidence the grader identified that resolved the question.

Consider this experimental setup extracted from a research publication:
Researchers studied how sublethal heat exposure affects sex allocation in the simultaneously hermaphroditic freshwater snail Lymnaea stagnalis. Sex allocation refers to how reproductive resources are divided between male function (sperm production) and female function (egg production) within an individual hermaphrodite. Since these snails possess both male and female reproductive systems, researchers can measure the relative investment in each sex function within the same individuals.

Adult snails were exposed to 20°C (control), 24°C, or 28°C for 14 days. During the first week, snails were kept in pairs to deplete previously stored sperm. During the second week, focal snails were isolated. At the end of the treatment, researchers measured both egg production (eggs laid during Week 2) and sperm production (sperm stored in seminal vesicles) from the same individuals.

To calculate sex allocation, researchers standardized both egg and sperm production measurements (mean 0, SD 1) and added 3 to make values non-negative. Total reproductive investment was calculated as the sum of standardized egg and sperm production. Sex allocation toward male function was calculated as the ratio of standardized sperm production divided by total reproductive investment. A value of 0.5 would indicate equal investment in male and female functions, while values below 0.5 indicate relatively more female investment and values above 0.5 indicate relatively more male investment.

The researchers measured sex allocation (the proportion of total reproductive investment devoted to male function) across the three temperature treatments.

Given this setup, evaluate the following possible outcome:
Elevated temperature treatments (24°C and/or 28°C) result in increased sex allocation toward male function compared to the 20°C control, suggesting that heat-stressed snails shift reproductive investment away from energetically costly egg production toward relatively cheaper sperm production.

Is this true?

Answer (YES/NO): NO